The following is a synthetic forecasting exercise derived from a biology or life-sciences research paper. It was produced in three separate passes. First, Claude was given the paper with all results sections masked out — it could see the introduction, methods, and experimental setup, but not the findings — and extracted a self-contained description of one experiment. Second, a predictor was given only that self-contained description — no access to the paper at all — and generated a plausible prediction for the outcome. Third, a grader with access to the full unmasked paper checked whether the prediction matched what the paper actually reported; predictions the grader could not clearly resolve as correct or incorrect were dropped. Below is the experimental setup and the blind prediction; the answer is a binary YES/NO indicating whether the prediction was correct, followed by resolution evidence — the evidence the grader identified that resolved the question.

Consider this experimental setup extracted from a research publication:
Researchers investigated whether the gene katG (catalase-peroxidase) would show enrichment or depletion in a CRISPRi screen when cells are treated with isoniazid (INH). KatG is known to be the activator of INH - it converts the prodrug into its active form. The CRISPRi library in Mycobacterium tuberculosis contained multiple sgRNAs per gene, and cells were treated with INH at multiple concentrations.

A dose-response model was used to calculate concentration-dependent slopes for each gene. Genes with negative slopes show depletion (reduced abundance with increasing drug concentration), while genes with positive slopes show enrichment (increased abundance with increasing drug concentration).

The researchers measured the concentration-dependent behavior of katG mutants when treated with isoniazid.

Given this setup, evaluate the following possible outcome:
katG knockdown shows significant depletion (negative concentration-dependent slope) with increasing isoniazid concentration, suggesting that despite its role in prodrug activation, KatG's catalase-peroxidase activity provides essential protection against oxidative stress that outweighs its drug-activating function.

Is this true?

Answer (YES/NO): NO